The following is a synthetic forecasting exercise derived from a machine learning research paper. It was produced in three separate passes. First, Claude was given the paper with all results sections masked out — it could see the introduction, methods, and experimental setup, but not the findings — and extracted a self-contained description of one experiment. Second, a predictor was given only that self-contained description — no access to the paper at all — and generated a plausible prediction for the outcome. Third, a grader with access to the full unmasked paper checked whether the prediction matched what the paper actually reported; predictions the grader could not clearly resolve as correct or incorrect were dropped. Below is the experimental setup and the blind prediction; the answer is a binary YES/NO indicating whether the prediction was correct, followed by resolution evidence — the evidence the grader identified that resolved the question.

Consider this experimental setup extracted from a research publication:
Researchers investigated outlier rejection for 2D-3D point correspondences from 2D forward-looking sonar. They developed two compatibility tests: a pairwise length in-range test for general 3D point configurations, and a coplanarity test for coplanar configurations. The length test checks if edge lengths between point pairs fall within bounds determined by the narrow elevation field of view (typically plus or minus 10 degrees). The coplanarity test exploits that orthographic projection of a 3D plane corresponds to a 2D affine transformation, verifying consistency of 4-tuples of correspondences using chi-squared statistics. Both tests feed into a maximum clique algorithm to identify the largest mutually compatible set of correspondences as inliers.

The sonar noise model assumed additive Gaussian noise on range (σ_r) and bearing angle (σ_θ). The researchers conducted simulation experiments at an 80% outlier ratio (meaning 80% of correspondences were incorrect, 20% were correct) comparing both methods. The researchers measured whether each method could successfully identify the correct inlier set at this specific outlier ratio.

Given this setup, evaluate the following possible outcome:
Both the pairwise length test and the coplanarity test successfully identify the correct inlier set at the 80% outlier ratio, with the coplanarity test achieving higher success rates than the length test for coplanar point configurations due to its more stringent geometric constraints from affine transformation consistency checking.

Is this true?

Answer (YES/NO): YES